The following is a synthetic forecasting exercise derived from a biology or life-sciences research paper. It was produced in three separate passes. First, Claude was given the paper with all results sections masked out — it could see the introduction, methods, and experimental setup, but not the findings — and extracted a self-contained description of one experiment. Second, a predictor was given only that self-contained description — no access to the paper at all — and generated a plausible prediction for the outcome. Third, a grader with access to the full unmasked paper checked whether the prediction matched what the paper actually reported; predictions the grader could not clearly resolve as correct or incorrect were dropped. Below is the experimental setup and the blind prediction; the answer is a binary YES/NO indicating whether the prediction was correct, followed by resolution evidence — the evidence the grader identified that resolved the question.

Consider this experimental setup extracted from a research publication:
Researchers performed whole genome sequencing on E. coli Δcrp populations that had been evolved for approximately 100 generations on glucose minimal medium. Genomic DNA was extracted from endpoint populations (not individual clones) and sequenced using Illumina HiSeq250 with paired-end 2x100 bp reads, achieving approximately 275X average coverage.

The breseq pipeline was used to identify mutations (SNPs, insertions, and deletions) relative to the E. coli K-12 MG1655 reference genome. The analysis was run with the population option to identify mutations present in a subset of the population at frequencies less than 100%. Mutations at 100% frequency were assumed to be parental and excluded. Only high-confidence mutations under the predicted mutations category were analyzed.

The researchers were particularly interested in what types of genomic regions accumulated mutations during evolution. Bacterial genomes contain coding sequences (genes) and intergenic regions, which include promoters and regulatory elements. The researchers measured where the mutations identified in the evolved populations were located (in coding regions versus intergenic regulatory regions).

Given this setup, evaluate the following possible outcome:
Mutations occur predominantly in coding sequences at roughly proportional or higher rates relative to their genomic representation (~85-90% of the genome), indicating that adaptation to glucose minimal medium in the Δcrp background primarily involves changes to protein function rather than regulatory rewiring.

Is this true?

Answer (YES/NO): NO